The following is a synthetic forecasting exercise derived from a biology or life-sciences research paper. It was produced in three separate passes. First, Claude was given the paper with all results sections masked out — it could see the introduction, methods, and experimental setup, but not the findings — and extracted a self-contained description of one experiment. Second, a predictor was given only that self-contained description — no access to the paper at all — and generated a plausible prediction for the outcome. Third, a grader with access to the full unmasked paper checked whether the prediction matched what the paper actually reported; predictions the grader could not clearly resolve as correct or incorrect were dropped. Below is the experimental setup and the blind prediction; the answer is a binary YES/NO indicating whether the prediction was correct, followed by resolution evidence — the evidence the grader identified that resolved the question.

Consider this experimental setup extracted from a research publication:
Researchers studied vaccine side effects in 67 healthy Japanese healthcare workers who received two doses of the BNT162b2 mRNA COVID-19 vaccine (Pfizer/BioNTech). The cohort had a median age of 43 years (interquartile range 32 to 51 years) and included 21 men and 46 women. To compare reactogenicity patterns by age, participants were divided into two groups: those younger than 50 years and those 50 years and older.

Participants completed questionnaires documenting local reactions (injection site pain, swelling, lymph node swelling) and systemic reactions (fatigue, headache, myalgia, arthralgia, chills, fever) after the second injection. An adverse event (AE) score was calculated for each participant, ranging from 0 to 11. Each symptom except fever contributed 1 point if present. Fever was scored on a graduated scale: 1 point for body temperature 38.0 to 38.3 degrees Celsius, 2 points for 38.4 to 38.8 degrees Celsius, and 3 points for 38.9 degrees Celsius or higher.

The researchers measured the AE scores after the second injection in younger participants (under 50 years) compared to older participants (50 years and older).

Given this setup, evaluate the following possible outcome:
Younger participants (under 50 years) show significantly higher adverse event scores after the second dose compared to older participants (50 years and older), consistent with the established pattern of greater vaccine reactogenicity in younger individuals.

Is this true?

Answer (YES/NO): NO